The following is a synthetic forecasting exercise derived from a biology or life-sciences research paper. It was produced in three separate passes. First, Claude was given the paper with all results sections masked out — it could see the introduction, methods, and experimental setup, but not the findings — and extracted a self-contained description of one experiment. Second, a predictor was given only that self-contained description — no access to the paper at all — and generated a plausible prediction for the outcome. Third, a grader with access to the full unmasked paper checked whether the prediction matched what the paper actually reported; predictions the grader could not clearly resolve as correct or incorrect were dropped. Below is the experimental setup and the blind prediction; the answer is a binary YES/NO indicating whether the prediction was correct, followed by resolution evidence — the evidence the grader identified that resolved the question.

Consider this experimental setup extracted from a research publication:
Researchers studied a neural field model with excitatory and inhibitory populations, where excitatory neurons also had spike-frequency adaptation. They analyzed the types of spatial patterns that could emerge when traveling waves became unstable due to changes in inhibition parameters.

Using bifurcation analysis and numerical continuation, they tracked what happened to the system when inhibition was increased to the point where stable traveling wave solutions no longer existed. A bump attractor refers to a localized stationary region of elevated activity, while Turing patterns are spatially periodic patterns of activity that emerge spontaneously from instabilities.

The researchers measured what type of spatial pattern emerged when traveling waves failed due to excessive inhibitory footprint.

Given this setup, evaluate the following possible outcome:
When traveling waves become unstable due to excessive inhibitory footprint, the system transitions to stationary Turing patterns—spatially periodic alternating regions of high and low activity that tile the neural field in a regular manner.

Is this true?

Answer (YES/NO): NO